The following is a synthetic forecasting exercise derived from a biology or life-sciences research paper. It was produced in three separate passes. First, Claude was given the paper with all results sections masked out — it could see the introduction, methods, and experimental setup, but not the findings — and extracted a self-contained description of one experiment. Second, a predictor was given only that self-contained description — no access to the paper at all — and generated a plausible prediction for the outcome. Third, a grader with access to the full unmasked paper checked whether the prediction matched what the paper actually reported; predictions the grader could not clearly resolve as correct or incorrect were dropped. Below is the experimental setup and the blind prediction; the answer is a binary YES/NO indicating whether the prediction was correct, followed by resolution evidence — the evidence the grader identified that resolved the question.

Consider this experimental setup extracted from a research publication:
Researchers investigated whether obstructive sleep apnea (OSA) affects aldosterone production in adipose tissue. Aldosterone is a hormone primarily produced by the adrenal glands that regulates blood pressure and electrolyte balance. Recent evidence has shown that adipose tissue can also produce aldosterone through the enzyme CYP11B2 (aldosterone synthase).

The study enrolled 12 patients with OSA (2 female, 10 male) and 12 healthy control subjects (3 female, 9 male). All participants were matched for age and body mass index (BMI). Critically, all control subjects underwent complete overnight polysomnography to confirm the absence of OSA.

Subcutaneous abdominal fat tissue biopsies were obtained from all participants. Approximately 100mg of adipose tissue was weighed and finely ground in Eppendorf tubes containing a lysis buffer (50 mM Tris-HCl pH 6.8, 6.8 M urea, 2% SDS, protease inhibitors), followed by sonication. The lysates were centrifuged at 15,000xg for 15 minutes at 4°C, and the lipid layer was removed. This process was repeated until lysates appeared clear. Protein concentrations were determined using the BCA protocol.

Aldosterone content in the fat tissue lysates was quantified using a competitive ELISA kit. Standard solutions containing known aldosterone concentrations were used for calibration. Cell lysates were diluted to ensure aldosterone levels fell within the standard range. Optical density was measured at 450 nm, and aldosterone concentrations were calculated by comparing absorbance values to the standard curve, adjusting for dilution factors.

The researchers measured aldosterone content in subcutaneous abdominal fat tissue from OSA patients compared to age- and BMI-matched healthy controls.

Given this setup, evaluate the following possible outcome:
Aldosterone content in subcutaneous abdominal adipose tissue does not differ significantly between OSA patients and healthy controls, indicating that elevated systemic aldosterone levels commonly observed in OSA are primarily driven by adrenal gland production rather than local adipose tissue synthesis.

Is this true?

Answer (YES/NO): YES